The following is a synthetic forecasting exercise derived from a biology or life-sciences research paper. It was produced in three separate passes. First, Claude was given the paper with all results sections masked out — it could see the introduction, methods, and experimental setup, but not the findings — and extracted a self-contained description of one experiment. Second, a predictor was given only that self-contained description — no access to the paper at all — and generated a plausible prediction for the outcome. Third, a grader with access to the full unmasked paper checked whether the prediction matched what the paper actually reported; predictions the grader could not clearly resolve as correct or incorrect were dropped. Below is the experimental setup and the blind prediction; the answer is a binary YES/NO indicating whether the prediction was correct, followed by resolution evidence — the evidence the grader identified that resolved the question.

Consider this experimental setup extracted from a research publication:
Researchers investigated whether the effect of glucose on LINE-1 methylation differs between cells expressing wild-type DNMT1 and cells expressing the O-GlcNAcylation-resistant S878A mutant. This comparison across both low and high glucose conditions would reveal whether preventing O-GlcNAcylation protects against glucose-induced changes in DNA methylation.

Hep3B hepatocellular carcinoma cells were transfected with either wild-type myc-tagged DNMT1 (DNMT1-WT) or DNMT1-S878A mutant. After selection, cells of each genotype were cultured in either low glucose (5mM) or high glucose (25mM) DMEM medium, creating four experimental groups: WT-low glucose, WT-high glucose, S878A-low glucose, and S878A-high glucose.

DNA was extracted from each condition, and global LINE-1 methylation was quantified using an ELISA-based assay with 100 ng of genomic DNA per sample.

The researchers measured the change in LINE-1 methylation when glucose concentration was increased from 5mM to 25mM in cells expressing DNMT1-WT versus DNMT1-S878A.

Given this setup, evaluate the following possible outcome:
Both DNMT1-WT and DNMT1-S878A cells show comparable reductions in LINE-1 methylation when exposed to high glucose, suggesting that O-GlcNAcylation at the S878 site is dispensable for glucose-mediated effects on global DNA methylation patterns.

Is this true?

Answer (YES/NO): NO